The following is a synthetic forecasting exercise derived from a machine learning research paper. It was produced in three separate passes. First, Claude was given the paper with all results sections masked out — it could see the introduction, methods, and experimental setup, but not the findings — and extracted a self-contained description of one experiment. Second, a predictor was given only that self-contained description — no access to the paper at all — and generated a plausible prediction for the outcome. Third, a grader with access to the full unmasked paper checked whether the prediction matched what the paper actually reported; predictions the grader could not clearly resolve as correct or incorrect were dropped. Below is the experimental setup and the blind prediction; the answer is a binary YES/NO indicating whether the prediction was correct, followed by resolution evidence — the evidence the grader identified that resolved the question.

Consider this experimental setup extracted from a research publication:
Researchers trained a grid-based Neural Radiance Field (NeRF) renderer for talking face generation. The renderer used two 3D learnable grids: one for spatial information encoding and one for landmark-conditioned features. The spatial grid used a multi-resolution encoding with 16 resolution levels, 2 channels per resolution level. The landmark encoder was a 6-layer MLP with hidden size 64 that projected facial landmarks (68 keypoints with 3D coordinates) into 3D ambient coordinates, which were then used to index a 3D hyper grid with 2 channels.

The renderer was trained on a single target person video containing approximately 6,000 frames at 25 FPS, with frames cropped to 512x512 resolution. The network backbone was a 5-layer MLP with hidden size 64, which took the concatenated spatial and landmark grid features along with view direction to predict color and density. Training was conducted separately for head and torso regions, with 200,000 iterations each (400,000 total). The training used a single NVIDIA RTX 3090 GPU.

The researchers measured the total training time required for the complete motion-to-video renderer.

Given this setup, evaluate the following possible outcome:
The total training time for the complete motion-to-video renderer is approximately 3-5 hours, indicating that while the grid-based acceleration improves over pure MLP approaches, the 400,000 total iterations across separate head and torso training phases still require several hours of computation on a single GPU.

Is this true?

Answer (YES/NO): NO